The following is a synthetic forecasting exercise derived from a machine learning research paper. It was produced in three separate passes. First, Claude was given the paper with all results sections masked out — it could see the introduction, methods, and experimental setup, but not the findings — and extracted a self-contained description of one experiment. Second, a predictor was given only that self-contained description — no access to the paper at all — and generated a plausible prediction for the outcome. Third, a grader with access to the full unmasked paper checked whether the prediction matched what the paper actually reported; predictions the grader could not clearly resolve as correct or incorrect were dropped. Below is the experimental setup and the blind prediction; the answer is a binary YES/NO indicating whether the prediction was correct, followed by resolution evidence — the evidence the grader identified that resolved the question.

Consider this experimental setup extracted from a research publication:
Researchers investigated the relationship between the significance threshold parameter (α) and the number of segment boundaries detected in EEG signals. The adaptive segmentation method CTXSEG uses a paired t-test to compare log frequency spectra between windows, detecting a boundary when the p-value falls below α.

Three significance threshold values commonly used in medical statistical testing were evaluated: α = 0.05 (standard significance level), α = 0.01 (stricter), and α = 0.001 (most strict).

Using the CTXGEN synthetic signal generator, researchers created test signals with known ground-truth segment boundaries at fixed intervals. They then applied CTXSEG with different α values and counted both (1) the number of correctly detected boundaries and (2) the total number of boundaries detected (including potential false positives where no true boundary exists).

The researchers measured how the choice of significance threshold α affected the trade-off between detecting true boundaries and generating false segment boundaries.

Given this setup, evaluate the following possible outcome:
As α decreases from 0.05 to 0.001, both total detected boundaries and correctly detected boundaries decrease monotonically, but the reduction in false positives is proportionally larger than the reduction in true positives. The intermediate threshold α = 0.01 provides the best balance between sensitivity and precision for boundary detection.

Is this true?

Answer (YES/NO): NO